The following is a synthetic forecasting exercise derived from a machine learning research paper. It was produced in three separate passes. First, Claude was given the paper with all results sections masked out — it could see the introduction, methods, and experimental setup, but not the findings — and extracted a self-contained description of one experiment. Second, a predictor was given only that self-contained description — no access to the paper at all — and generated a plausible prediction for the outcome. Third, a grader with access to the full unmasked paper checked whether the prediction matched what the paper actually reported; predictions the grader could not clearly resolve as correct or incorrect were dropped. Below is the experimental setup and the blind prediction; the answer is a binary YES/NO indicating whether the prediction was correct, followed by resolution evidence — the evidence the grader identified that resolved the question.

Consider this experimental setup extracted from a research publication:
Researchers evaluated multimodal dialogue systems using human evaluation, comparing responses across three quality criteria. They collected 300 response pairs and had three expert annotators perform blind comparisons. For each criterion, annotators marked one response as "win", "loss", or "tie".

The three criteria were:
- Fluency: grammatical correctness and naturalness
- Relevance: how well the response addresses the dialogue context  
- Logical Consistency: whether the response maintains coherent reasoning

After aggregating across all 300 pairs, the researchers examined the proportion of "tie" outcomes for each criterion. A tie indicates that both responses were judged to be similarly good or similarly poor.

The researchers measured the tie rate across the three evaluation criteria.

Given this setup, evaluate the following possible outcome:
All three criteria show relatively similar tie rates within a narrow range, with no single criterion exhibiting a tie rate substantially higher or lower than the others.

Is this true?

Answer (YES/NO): NO